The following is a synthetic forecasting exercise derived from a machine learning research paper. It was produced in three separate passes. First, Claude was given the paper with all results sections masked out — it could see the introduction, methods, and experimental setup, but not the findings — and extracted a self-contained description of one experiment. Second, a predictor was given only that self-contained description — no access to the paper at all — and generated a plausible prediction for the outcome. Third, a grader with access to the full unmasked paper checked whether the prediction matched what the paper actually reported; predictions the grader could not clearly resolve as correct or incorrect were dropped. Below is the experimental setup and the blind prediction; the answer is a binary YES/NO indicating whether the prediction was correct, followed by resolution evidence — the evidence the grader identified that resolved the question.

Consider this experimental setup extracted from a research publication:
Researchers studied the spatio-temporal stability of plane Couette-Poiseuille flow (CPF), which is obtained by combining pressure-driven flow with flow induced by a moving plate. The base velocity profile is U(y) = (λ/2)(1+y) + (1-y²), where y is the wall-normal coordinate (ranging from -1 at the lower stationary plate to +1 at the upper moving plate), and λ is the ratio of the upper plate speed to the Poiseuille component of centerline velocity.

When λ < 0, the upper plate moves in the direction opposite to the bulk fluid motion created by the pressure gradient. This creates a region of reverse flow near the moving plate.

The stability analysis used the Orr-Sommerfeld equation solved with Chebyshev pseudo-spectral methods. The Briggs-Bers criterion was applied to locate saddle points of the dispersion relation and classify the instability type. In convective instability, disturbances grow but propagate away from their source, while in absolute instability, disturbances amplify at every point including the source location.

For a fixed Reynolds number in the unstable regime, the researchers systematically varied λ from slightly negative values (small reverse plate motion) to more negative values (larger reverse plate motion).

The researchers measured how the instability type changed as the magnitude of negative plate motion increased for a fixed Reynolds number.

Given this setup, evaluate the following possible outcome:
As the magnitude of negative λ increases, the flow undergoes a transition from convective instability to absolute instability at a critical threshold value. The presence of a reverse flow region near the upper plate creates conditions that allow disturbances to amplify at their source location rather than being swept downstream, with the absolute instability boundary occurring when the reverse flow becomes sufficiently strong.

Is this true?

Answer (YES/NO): NO